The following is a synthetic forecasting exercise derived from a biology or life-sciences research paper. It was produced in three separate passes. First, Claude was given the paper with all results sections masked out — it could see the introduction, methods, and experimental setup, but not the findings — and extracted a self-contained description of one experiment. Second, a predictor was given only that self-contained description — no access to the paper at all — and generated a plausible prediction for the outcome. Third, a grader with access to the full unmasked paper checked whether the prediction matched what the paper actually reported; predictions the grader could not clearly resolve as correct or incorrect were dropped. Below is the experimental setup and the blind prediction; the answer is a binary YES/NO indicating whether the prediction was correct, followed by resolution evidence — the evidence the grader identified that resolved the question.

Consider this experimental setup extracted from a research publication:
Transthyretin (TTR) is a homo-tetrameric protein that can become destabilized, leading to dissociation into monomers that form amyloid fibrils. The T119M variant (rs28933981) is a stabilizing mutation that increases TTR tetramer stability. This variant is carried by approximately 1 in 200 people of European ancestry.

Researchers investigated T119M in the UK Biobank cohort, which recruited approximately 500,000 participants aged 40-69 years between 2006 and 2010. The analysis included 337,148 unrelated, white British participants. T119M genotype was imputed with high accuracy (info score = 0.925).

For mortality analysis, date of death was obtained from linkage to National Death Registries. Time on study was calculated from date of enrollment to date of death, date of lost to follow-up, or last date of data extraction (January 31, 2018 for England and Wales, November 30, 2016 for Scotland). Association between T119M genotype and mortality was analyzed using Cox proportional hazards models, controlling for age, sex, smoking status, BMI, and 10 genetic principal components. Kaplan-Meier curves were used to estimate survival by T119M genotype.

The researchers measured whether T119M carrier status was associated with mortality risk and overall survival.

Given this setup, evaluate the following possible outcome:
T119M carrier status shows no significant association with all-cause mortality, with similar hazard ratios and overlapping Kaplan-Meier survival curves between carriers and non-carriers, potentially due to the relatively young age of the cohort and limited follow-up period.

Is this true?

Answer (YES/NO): YES